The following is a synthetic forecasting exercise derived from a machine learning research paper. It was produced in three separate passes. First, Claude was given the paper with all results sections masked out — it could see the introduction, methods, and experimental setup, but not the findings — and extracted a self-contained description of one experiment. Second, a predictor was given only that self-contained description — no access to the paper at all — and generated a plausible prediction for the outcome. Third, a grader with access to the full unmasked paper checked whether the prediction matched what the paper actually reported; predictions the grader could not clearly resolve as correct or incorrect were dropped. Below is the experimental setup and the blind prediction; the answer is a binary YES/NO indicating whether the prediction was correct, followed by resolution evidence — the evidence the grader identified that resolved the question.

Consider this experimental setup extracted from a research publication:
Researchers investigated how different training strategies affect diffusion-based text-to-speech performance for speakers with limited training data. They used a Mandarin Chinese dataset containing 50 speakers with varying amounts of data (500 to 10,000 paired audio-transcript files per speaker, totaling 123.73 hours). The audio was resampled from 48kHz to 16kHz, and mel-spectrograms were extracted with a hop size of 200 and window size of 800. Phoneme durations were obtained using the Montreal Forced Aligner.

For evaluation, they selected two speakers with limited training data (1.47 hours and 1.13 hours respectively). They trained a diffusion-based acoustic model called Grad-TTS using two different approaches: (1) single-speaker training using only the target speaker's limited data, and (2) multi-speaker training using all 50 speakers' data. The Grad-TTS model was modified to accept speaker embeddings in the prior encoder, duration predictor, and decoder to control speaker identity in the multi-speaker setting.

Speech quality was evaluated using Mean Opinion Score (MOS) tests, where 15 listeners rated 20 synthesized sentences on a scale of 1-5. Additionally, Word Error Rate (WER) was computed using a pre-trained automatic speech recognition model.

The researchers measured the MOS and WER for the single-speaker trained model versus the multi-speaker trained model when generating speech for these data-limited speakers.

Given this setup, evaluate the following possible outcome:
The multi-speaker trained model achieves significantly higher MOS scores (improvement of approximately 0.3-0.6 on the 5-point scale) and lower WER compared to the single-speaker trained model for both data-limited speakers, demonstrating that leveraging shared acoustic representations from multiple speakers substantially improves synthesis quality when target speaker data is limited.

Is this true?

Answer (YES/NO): YES